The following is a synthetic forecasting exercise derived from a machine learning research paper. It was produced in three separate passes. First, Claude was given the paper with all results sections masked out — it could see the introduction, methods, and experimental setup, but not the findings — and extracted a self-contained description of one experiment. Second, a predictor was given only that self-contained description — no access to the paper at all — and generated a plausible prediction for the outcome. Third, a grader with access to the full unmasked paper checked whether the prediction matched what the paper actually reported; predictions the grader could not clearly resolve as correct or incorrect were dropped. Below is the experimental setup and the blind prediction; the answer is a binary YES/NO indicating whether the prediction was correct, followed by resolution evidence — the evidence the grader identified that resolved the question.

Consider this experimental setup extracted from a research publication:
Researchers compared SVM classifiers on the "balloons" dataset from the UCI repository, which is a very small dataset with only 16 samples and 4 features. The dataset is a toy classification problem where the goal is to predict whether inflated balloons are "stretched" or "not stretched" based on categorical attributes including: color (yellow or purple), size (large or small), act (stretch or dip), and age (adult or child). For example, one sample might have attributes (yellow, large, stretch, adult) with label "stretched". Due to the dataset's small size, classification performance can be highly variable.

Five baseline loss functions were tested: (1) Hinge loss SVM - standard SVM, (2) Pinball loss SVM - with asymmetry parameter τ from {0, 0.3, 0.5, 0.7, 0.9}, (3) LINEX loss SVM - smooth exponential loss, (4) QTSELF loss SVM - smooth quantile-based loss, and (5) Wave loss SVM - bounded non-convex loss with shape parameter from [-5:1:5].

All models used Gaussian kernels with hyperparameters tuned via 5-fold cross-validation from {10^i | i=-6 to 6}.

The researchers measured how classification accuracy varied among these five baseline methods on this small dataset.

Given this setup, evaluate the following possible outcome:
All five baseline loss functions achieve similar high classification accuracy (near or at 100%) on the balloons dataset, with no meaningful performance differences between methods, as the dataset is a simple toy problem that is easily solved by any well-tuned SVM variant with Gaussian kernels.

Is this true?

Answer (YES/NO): NO